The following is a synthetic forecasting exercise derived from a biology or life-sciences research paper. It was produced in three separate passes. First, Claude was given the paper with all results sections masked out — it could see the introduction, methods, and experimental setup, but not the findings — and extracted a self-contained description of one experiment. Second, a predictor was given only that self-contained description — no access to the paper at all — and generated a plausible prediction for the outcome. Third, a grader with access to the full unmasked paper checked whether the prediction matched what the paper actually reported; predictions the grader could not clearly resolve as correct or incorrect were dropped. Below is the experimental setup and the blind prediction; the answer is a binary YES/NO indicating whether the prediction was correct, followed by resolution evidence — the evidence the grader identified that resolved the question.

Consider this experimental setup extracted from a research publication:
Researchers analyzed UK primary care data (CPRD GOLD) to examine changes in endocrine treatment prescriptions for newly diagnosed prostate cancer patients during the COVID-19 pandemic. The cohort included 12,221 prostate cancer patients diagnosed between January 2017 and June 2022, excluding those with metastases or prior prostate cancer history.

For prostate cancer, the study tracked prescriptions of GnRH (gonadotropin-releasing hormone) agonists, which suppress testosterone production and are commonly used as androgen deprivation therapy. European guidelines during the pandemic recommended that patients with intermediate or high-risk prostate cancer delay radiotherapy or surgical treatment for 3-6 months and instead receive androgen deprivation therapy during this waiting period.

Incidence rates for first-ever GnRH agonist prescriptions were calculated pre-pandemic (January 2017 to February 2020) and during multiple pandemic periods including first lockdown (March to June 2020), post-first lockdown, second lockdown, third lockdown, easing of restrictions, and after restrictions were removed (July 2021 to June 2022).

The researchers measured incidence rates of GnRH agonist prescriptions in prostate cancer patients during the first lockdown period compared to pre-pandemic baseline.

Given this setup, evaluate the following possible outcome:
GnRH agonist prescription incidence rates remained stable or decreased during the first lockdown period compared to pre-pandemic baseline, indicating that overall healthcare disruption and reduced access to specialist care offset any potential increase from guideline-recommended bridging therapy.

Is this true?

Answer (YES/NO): YES